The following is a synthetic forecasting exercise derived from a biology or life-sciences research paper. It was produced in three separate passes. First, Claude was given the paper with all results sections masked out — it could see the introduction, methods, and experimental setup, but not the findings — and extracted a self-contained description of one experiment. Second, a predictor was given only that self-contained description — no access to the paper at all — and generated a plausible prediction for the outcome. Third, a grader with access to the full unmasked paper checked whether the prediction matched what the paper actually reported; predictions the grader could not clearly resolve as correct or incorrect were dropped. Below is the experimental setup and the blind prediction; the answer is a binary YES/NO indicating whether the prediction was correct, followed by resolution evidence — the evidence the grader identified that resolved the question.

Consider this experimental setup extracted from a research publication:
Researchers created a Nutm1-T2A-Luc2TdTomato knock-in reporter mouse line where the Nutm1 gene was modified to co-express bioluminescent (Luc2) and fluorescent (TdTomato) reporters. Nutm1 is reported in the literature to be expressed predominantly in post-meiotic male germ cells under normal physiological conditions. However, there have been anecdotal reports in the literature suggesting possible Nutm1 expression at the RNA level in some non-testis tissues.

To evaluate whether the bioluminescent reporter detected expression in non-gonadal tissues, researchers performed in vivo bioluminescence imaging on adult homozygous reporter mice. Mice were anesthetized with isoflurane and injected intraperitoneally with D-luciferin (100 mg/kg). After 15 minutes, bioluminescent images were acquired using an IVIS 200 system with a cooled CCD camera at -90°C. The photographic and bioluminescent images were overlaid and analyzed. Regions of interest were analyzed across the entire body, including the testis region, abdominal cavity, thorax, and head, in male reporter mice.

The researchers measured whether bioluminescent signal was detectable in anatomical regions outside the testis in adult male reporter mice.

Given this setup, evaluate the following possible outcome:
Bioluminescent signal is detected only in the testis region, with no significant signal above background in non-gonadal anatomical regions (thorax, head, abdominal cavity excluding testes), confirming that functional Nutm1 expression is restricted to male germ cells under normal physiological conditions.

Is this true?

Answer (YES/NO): YES